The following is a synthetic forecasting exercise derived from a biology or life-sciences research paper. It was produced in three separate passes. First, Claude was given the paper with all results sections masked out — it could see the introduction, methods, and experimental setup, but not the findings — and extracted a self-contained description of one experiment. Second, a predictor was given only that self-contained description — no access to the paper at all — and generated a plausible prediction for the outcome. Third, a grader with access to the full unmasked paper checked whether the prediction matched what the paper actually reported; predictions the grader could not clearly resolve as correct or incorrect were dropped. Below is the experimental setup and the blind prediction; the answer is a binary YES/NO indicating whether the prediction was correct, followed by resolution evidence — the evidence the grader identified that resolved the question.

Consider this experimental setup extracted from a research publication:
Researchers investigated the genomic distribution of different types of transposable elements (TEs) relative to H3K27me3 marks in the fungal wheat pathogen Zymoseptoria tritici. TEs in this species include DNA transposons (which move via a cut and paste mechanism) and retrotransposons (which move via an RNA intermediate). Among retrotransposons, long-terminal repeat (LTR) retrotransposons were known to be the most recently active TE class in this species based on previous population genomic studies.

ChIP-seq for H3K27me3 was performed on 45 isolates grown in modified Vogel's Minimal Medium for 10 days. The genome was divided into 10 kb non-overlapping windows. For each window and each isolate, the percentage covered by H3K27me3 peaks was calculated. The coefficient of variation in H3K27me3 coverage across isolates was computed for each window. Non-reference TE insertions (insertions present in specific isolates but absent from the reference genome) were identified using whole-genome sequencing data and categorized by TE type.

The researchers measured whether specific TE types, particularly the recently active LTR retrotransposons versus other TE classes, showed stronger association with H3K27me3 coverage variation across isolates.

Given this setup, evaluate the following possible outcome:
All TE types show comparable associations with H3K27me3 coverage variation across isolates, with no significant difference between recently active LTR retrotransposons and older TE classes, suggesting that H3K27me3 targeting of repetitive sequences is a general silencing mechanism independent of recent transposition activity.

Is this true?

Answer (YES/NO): NO